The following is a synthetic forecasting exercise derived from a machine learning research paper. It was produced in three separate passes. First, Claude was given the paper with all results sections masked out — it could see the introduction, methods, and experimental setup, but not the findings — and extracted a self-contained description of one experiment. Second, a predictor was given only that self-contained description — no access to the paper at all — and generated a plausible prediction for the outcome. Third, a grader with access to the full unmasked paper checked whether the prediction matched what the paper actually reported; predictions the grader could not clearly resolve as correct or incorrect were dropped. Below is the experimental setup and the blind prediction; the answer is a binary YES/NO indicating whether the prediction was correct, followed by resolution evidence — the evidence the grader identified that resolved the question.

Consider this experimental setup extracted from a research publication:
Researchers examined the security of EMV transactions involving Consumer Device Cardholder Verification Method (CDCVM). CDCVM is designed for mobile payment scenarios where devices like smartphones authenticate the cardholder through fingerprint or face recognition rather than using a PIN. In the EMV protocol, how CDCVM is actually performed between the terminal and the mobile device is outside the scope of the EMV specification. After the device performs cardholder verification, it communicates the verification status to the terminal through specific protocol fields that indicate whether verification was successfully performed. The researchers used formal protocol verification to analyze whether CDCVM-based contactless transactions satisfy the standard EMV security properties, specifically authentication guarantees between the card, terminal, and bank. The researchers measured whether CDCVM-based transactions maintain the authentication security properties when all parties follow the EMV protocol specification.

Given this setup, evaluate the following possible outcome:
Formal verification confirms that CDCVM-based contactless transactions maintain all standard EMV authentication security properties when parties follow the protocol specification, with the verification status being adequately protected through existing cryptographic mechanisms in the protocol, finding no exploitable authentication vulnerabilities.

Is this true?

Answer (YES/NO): NO